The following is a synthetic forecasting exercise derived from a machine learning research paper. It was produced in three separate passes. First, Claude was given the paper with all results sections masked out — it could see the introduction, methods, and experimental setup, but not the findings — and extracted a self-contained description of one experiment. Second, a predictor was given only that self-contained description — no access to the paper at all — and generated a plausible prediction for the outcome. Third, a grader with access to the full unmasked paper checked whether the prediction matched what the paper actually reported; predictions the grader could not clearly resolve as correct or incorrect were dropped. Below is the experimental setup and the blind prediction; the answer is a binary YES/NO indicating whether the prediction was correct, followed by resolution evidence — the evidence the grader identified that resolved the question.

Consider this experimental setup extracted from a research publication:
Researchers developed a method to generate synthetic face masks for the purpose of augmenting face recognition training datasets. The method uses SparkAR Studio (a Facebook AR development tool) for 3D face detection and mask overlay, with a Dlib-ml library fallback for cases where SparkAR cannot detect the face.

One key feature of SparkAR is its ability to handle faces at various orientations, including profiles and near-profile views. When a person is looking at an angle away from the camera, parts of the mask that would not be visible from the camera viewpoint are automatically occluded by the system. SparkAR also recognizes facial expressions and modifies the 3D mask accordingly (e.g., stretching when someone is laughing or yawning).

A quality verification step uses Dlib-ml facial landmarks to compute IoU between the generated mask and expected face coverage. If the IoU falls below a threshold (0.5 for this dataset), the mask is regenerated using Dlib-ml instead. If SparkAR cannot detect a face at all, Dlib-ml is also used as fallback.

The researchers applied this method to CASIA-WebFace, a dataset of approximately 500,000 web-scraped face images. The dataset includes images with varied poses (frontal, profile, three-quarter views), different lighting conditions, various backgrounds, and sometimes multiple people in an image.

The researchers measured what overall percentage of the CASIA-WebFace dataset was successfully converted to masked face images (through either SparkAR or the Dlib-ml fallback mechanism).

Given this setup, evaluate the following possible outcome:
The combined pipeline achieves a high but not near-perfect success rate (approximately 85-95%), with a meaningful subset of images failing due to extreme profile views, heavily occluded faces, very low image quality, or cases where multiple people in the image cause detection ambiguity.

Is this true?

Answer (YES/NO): YES